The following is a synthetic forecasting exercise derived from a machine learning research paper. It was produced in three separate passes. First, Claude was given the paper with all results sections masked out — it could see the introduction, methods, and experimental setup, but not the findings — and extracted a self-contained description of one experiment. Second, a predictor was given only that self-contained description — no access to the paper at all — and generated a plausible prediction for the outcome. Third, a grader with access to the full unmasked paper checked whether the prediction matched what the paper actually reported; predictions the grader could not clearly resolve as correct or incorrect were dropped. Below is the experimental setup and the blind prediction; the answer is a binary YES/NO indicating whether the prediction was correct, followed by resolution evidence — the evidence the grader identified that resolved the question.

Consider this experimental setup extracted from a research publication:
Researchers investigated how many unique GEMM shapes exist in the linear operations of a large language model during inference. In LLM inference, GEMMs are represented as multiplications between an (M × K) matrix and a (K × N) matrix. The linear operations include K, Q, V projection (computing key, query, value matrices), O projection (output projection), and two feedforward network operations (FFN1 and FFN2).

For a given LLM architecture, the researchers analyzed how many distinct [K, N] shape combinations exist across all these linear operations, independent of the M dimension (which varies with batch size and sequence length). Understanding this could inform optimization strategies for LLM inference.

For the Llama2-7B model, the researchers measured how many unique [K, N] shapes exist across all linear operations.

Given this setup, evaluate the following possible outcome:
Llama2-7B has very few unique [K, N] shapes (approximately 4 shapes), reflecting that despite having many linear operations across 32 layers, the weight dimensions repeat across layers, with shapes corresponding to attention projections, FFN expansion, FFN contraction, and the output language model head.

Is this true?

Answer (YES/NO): YES